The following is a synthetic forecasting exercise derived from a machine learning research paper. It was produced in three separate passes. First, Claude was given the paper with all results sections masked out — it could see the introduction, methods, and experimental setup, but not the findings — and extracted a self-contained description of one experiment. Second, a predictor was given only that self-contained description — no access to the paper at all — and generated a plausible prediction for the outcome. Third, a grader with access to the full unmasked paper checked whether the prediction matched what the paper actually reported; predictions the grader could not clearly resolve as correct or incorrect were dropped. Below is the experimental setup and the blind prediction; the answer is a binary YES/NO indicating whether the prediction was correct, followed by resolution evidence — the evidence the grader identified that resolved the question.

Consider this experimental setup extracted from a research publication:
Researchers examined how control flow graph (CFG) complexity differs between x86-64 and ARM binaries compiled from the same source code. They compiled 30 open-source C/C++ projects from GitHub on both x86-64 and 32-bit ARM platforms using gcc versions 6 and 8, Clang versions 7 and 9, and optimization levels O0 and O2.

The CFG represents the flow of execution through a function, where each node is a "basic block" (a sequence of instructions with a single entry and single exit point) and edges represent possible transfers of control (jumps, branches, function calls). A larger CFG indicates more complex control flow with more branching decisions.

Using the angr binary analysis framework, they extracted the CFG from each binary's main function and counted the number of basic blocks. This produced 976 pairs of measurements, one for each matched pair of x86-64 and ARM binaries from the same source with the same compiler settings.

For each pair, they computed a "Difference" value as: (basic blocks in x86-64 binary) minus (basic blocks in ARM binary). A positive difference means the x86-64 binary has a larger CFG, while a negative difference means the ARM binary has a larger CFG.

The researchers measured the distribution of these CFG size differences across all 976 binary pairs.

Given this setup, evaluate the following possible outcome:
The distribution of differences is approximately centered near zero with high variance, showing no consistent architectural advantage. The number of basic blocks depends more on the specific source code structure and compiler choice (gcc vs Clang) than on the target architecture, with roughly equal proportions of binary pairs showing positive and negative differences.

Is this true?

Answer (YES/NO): NO